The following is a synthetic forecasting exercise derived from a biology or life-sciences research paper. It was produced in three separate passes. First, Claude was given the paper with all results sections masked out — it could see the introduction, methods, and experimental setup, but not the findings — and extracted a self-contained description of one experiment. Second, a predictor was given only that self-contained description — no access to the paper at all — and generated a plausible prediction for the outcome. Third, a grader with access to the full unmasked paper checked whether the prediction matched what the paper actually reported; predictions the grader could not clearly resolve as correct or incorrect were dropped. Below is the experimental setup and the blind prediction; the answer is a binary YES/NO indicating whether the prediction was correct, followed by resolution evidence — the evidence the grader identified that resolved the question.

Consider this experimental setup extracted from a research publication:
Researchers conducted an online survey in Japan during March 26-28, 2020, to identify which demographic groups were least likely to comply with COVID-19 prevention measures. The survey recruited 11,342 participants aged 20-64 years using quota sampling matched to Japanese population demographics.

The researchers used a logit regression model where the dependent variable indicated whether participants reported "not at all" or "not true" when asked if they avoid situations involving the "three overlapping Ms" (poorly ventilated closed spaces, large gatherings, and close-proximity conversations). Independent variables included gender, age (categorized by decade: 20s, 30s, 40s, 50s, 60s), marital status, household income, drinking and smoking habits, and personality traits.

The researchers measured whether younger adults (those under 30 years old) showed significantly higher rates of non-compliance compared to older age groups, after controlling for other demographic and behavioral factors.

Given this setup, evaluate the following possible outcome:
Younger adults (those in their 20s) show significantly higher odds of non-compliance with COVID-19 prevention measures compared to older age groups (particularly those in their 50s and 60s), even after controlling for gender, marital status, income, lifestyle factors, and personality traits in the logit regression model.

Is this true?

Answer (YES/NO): YES